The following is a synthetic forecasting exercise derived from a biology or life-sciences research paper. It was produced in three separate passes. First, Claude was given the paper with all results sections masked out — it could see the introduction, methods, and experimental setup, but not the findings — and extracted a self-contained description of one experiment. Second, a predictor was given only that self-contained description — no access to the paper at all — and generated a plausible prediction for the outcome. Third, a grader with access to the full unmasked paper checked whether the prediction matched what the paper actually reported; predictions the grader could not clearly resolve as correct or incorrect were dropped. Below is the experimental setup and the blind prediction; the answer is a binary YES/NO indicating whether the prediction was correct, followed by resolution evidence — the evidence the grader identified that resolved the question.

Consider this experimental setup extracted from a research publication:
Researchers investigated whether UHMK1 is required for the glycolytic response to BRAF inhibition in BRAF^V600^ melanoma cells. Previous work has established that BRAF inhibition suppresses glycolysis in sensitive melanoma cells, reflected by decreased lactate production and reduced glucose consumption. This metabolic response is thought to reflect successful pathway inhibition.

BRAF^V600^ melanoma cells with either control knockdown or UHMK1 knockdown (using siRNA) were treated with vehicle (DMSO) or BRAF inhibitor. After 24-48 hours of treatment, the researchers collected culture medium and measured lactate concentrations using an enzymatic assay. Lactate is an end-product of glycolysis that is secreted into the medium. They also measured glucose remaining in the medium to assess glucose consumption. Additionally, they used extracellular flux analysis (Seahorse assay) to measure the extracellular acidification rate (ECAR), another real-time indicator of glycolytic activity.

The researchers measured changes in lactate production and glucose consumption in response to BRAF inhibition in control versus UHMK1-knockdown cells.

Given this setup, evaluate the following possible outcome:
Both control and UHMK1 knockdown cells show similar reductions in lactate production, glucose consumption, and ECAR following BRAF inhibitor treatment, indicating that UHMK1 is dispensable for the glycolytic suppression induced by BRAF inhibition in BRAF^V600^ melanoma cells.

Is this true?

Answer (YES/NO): NO